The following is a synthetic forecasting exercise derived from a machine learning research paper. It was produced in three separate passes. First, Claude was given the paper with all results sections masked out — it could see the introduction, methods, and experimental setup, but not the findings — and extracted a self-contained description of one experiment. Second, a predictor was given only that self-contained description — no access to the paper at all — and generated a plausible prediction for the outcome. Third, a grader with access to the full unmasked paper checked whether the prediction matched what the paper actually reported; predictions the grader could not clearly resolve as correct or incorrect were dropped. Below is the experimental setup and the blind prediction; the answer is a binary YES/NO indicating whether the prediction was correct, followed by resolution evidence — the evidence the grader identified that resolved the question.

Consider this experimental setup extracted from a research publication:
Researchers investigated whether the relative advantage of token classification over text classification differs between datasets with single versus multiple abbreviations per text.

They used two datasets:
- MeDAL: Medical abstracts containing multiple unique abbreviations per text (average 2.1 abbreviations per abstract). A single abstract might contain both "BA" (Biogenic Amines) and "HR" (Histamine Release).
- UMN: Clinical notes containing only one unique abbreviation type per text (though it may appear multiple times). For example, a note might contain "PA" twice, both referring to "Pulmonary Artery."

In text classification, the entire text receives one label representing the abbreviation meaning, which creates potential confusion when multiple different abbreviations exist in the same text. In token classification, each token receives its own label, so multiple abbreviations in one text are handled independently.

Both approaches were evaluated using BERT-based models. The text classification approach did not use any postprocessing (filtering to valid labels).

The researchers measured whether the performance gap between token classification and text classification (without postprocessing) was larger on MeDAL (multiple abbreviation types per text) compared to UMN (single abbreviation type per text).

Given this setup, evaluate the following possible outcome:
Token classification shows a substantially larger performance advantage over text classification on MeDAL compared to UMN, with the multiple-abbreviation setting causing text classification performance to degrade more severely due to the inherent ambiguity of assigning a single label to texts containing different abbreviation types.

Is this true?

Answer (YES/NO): NO